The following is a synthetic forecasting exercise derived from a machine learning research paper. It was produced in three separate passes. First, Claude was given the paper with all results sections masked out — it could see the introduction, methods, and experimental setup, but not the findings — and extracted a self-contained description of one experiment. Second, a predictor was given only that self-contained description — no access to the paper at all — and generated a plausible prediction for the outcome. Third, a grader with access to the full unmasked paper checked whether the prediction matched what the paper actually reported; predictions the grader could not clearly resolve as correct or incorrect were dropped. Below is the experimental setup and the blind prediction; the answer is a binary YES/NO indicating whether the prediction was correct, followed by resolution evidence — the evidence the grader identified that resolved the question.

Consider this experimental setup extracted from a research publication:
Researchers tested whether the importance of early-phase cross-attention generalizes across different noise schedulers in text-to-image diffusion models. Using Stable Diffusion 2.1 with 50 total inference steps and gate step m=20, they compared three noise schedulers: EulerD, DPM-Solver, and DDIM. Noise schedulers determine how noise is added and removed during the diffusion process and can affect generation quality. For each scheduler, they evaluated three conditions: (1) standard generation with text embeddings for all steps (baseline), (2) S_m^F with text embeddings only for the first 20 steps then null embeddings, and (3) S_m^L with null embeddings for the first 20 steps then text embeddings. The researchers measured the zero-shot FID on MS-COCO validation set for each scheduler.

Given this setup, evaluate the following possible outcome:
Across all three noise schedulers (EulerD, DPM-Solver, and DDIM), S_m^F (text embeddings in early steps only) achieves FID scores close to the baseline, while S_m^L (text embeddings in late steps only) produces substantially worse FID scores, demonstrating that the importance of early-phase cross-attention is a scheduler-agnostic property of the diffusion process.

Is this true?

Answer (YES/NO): YES